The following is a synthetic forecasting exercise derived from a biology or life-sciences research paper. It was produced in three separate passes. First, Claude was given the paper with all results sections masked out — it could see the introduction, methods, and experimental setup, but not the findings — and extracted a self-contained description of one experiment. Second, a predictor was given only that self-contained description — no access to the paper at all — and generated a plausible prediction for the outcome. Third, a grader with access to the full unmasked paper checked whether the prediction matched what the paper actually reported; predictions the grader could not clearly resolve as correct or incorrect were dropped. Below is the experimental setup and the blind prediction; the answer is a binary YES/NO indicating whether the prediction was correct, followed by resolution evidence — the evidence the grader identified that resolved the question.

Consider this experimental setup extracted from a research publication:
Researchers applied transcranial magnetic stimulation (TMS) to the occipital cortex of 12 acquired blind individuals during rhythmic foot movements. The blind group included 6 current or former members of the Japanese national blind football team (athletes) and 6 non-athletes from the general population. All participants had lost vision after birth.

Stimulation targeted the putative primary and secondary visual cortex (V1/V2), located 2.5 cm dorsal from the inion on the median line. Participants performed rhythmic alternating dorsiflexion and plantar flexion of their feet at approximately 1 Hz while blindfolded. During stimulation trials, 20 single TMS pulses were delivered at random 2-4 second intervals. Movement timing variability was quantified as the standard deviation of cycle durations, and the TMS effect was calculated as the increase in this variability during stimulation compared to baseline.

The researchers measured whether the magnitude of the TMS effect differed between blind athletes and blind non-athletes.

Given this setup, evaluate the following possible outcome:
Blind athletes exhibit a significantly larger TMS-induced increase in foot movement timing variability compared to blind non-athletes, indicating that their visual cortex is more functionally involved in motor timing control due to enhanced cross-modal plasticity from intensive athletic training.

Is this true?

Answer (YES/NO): NO